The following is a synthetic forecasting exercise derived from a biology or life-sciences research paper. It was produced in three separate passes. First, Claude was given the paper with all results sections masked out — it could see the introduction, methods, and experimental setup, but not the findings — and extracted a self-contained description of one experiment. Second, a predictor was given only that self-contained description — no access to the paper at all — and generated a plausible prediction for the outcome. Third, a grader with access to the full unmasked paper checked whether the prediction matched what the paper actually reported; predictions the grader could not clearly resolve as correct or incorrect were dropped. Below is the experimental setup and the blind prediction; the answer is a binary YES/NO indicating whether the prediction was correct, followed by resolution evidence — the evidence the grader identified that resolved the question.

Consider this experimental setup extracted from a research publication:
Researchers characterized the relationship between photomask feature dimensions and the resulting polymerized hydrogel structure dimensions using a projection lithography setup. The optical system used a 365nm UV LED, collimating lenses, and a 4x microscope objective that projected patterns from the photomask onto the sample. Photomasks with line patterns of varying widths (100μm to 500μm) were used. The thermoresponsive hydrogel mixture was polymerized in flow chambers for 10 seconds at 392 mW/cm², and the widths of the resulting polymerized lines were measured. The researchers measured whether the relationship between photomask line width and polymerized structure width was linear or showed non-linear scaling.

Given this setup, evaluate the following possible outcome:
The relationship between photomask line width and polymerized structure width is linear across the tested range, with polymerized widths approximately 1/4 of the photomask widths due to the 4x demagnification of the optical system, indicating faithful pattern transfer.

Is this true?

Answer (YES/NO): NO